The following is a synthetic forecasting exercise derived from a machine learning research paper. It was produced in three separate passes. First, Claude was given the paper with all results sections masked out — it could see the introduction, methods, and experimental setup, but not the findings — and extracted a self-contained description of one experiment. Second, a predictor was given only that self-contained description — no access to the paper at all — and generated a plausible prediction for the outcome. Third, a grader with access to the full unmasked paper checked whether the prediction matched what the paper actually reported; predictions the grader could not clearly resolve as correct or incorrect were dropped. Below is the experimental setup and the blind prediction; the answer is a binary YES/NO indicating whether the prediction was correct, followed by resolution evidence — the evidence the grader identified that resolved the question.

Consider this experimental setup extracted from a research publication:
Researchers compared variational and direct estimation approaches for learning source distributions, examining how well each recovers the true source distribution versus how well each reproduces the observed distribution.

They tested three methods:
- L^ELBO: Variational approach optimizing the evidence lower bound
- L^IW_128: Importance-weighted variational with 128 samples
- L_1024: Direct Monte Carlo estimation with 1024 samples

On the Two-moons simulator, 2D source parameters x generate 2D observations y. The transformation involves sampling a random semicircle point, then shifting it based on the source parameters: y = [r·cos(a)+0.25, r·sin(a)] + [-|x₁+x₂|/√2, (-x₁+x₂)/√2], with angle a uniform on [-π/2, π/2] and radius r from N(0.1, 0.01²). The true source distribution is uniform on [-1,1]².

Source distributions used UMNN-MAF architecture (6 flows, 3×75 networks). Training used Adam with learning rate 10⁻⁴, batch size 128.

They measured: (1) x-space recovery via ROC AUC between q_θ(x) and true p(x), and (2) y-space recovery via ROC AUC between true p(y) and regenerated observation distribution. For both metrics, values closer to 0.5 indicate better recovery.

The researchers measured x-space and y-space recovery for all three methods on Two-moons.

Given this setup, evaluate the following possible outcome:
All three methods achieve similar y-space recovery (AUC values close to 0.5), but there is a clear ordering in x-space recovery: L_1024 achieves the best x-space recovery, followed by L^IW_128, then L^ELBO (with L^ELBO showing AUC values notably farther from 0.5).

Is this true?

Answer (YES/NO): NO